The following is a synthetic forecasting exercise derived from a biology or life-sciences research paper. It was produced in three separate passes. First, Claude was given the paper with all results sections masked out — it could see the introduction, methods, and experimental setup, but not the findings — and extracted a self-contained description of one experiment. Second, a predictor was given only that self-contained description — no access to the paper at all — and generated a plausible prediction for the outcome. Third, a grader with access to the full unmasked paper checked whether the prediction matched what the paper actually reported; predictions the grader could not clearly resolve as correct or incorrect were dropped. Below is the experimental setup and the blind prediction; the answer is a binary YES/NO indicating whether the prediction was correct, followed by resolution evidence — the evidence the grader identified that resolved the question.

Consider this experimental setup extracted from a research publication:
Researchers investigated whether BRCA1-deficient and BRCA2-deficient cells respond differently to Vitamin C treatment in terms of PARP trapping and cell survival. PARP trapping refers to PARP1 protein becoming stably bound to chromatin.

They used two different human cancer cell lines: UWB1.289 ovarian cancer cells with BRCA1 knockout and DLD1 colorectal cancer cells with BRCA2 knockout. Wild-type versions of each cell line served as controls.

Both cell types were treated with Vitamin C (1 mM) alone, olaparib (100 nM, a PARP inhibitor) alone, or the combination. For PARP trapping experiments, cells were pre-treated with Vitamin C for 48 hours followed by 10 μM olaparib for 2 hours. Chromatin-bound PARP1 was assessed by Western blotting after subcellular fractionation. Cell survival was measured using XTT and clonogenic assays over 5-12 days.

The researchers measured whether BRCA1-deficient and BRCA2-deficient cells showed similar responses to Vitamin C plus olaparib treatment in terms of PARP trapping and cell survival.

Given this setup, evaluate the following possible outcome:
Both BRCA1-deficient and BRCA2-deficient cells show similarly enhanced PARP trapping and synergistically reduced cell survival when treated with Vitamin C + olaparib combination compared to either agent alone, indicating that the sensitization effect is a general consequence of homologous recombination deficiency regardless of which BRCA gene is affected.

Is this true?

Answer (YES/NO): NO